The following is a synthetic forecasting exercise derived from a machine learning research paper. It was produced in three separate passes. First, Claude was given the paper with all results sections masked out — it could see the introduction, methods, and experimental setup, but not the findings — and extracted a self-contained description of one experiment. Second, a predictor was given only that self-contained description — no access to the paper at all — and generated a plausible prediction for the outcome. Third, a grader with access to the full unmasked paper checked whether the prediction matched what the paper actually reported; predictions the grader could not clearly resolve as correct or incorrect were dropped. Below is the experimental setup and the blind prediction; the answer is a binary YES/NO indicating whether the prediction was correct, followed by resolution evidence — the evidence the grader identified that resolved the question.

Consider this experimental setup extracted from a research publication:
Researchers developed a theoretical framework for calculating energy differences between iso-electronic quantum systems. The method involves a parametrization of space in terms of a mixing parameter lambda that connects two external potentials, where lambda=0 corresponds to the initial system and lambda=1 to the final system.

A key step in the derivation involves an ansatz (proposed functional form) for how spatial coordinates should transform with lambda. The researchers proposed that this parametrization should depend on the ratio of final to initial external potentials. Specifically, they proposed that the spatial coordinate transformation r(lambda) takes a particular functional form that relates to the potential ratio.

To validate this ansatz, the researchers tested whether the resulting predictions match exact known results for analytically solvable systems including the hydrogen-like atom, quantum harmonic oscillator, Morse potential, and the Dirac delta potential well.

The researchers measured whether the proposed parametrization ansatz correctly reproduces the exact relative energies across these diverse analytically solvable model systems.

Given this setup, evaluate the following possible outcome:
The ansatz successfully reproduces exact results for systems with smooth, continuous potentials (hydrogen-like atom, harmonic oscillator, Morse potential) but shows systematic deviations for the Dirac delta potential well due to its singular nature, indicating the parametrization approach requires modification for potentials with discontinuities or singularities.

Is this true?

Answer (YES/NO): NO